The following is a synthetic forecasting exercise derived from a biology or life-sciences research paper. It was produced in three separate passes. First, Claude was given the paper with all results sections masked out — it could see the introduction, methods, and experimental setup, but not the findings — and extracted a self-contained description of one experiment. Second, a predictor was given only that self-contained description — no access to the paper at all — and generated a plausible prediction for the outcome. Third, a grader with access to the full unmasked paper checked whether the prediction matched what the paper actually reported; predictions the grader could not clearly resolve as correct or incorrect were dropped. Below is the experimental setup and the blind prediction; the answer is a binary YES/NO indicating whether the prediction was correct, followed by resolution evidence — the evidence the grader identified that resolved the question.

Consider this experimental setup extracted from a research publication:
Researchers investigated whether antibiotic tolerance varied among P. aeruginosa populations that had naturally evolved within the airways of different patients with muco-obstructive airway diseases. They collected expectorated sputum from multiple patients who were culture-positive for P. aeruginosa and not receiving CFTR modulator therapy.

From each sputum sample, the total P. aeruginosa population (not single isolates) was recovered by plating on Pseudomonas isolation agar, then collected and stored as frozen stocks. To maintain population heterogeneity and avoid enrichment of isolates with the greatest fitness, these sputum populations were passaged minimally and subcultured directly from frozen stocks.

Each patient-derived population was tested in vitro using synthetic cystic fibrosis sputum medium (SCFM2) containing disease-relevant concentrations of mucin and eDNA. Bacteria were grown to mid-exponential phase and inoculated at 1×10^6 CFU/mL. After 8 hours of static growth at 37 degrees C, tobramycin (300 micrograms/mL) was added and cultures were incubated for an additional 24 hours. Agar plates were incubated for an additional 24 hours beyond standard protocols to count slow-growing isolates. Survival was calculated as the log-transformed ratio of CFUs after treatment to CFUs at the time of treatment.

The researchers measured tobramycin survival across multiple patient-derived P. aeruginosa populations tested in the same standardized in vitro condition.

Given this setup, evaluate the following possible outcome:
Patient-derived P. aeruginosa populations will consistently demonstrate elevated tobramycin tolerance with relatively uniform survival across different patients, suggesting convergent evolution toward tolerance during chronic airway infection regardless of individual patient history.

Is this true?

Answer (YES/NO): NO